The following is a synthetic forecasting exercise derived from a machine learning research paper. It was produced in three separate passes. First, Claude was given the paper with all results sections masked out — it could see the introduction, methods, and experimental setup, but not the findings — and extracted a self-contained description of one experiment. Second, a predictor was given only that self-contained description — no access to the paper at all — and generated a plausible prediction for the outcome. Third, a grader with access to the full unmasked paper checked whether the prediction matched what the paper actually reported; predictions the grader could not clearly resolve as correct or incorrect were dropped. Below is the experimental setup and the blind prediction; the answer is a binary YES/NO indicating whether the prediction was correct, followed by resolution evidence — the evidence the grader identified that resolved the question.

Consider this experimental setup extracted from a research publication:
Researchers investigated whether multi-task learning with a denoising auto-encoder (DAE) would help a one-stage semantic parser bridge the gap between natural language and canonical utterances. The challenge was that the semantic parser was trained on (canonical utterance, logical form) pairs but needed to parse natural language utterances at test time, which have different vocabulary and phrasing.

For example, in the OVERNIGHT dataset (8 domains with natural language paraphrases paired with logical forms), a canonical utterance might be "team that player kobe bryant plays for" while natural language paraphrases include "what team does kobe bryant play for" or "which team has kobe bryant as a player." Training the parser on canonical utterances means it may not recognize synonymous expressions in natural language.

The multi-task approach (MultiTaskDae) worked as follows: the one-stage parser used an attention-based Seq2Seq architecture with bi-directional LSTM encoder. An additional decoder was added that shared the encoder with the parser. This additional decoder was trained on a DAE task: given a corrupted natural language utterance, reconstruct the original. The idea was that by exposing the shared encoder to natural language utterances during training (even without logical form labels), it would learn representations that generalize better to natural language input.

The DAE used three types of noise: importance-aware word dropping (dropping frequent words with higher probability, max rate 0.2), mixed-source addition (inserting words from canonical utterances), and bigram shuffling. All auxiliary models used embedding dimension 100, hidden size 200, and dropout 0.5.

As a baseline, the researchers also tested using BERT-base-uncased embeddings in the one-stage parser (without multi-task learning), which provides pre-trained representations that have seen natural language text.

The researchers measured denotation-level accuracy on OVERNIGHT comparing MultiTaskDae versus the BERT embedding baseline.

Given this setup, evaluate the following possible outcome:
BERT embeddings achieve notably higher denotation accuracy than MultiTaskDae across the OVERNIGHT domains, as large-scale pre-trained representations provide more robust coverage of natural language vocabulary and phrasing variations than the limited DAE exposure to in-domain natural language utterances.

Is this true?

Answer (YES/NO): NO